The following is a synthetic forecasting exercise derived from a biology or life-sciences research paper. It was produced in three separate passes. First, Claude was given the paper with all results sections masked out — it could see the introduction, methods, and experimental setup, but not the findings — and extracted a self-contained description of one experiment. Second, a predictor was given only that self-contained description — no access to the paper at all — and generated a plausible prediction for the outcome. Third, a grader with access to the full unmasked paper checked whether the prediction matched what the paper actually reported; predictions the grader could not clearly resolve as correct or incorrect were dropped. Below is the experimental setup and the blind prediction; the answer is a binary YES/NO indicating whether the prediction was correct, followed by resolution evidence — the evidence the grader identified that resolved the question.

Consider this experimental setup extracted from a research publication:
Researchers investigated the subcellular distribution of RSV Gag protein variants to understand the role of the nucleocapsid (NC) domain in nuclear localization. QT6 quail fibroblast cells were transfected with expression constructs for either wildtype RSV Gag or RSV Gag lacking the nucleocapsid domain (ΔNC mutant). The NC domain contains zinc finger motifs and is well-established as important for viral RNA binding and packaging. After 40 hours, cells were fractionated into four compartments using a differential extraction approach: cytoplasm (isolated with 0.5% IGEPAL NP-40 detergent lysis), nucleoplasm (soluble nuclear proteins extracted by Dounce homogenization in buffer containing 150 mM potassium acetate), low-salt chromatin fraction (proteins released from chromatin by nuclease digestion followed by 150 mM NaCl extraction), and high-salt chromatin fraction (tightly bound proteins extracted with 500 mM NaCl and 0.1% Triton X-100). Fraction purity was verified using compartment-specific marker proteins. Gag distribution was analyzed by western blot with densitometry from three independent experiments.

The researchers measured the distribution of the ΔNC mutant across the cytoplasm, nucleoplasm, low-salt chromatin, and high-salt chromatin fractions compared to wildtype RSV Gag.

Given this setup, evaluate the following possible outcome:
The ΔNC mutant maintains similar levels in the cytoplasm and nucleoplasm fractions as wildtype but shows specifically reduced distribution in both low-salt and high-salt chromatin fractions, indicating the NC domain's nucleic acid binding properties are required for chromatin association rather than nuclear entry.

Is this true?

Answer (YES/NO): NO